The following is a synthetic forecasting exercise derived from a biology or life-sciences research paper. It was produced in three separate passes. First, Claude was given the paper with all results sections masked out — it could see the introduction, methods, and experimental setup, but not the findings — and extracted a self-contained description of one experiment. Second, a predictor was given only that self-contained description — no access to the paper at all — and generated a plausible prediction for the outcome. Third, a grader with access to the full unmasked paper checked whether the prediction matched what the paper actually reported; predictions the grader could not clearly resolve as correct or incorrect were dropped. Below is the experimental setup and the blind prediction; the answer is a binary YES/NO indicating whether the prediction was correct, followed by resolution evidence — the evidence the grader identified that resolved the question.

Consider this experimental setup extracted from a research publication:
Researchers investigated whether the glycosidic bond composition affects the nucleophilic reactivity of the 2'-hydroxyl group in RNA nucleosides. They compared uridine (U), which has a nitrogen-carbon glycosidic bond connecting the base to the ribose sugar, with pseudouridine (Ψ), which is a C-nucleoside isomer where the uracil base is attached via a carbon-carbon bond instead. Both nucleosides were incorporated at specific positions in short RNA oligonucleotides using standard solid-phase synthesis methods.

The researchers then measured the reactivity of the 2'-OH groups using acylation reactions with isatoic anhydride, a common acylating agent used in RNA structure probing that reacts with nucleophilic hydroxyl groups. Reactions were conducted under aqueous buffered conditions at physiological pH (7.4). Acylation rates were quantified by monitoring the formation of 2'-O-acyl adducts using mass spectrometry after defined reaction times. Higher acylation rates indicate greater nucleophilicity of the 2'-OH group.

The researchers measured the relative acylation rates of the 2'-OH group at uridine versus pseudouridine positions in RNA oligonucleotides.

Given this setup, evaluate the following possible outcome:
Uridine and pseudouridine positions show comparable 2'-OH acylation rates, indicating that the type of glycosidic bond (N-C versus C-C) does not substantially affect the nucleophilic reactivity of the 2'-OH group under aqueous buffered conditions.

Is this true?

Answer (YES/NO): NO